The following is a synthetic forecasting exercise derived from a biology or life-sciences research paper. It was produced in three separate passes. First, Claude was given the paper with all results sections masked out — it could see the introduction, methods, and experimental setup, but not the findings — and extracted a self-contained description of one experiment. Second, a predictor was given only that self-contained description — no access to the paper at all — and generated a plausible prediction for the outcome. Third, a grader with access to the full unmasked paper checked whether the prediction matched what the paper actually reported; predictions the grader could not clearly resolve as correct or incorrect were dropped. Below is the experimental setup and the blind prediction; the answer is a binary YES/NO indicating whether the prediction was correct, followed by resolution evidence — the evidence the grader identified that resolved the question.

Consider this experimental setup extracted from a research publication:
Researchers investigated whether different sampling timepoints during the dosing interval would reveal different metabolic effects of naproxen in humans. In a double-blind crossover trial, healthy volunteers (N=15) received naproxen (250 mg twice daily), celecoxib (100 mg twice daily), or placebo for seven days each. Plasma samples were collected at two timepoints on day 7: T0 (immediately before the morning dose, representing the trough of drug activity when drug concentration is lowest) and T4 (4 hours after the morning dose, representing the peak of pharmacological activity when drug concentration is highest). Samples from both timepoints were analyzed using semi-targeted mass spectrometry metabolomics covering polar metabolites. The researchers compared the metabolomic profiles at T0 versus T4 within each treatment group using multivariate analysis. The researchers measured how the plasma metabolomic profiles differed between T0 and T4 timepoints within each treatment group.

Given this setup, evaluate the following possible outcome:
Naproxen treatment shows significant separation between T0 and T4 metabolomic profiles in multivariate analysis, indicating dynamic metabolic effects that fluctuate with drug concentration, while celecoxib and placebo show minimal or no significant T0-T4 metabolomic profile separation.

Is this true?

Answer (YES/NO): NO